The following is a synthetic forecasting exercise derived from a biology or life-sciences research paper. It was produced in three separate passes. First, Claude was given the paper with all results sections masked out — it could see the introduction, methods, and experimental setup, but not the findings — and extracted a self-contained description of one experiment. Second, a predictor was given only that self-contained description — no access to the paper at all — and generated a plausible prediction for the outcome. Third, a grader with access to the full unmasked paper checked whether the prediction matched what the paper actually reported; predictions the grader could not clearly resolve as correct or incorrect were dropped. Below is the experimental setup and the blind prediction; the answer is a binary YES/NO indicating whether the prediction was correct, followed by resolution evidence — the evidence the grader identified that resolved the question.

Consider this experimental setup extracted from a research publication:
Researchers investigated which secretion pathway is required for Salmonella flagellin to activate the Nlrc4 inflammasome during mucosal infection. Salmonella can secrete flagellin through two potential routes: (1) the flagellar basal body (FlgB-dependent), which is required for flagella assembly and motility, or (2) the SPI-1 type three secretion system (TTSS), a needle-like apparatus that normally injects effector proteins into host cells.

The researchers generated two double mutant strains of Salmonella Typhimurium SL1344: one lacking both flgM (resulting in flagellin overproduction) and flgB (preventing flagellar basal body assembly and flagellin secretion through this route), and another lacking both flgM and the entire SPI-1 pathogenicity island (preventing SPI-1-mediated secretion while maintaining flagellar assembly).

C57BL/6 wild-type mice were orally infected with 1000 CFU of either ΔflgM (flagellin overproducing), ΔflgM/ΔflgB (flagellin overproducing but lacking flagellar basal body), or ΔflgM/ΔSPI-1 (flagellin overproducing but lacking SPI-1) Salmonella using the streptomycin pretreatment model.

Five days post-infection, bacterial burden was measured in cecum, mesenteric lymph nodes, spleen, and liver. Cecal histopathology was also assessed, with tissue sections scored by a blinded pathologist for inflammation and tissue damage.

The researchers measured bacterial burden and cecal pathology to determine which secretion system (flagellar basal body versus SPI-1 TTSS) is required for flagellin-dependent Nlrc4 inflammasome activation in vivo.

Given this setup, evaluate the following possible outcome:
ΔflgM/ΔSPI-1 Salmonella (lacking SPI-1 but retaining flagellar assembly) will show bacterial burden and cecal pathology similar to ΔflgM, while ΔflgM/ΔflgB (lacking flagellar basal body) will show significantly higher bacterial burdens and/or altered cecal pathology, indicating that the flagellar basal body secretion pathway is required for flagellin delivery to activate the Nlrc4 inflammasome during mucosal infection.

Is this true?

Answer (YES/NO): YES